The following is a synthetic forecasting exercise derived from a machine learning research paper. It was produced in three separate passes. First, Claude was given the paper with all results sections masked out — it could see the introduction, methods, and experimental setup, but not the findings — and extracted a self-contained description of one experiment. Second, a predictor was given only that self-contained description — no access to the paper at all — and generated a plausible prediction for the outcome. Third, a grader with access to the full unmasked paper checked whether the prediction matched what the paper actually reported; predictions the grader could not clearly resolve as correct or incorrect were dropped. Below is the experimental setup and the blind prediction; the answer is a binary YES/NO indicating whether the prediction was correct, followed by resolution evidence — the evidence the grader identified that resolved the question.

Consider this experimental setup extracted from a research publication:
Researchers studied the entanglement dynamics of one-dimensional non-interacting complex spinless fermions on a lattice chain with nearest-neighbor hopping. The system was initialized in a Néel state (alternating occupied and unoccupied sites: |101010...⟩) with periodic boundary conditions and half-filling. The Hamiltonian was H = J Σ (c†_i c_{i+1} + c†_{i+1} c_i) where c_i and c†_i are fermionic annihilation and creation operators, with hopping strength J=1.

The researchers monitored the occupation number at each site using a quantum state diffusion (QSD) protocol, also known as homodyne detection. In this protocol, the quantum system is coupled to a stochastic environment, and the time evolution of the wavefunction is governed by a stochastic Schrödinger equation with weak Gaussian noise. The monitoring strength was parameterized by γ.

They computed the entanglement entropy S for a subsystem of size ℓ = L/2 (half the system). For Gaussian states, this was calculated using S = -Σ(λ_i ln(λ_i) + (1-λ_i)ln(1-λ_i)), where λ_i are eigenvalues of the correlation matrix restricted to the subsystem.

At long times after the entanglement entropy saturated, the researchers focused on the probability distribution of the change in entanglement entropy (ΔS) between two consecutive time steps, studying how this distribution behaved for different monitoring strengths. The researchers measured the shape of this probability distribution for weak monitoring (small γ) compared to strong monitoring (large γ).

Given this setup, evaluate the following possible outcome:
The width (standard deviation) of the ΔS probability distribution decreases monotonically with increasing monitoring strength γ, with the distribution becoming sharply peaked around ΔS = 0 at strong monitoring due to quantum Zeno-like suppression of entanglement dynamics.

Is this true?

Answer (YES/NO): NO